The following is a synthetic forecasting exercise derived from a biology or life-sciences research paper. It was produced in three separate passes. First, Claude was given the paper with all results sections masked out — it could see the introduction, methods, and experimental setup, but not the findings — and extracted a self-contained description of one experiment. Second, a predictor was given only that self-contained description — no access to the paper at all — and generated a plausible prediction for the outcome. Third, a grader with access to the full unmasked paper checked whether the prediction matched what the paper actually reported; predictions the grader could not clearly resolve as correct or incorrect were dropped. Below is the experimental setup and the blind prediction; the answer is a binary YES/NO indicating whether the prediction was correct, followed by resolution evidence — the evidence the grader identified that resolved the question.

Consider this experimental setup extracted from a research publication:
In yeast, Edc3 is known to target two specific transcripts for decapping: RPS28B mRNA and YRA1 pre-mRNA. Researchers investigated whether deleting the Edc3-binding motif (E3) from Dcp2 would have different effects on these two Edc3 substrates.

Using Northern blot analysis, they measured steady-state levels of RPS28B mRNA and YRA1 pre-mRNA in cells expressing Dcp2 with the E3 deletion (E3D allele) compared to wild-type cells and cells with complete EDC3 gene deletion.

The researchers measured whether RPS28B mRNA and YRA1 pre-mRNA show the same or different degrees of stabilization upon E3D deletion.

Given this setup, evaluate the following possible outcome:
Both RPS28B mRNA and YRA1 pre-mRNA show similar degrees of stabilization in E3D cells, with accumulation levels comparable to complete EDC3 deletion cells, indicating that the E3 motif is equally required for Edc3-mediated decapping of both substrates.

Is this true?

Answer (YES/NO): NO